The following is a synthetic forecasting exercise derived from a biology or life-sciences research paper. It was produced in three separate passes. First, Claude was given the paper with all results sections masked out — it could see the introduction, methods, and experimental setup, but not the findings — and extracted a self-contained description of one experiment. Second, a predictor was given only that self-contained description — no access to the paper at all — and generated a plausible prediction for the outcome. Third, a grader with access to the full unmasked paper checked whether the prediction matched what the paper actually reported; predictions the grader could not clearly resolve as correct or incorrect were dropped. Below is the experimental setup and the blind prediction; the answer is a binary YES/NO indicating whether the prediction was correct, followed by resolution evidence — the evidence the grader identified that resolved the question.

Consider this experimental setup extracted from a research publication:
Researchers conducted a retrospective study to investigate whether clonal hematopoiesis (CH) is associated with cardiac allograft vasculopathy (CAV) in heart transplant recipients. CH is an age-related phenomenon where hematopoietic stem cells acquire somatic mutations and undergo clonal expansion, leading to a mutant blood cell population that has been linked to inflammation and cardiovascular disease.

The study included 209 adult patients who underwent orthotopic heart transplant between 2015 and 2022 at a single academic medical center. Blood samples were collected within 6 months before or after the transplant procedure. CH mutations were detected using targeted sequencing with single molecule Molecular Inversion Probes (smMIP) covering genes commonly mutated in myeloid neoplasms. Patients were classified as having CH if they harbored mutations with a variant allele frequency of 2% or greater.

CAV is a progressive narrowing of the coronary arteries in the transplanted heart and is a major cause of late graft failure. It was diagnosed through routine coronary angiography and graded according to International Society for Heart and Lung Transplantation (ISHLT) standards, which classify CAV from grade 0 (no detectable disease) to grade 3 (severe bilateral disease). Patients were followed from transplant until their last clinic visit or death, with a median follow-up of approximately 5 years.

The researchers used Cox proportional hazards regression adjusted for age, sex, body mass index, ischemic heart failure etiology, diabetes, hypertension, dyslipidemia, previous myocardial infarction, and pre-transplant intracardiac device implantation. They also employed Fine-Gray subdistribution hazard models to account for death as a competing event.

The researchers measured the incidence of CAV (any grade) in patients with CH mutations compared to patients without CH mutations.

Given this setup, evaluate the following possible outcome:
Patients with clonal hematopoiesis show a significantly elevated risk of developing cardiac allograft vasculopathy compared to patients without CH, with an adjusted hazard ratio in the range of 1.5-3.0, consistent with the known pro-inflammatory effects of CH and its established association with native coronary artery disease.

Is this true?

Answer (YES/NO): NO